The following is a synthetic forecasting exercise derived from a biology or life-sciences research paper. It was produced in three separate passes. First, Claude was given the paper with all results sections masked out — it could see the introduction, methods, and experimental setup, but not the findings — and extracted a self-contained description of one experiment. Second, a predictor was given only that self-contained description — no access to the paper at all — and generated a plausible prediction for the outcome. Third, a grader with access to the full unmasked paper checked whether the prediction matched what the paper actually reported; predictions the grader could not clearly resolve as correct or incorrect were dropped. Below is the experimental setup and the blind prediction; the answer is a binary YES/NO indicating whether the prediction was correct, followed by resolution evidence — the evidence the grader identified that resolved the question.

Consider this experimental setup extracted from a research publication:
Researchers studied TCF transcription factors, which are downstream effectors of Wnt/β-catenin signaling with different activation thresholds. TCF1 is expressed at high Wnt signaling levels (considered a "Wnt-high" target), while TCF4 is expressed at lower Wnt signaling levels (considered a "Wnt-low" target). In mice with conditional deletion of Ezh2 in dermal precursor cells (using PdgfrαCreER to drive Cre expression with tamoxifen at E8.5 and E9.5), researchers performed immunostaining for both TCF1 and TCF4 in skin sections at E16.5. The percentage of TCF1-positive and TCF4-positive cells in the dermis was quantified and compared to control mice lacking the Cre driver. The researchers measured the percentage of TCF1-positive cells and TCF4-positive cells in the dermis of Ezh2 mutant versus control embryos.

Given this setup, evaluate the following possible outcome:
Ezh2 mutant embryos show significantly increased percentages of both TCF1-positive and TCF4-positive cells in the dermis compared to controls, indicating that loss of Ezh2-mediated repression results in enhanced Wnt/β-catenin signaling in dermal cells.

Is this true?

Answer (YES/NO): NO